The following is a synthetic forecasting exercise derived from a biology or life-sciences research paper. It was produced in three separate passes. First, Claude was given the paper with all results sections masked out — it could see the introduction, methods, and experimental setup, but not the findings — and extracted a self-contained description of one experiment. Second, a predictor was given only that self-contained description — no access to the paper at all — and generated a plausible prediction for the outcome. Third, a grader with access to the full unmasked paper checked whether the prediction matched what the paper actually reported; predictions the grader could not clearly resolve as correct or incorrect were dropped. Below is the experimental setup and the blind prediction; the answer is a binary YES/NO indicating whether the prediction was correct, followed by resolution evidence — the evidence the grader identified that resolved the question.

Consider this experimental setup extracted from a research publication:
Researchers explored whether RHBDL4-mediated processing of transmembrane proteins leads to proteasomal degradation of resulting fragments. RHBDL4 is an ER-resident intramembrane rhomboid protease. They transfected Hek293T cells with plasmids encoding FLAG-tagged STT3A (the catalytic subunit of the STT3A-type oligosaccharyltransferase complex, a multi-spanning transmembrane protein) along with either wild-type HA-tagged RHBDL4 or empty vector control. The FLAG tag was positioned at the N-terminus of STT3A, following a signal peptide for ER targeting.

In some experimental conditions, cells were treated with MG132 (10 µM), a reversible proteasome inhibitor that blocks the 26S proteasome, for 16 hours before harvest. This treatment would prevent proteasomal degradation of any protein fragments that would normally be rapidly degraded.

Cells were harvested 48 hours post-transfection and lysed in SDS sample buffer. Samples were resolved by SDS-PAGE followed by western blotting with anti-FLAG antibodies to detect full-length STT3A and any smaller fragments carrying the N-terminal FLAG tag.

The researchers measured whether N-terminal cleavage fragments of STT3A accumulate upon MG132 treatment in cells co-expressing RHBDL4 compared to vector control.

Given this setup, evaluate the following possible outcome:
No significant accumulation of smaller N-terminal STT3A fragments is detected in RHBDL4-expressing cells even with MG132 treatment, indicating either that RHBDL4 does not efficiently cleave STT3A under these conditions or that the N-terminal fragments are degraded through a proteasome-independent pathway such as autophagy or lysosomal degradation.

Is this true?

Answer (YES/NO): NO